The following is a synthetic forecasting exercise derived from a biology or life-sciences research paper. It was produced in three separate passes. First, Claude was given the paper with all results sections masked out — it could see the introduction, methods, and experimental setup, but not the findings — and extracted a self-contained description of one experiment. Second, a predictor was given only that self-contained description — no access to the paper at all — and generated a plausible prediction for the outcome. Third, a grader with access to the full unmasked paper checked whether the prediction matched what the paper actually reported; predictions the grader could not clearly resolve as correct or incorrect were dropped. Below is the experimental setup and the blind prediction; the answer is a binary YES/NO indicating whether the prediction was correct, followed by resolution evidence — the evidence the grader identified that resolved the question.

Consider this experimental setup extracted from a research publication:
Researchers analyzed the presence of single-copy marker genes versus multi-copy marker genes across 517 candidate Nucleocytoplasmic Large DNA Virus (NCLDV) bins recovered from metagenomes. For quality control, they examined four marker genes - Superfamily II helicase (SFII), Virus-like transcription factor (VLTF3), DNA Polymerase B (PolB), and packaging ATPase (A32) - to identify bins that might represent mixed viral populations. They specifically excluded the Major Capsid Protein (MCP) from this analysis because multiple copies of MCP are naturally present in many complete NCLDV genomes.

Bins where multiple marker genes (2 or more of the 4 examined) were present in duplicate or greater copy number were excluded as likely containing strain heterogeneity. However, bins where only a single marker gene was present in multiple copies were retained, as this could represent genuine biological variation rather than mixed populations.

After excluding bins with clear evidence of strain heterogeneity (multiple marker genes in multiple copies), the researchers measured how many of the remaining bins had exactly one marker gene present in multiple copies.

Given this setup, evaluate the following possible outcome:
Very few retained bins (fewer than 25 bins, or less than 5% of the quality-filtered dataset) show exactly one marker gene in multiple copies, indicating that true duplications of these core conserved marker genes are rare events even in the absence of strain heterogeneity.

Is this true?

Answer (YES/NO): NO